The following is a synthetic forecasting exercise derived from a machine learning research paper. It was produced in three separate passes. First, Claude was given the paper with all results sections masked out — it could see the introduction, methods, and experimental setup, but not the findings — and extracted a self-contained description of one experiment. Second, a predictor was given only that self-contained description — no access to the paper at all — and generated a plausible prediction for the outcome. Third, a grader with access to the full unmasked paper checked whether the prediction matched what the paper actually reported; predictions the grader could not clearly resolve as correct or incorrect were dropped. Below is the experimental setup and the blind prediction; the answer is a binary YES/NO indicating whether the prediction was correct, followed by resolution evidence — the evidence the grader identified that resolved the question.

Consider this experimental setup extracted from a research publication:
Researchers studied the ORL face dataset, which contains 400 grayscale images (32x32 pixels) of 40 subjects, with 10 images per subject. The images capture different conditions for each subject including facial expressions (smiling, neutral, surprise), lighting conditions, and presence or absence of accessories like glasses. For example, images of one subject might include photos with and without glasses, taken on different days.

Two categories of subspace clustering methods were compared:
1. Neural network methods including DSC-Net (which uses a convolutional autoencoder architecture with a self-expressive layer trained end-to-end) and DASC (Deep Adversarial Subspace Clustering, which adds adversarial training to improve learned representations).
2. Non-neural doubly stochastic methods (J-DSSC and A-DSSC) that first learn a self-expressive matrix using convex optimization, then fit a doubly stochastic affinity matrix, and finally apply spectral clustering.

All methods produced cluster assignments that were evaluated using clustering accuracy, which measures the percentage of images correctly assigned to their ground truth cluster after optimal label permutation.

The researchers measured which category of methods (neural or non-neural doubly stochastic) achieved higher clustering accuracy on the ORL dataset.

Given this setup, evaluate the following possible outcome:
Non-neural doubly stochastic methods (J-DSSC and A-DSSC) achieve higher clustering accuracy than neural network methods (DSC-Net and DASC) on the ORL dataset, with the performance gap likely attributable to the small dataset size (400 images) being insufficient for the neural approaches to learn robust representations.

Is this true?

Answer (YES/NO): NO